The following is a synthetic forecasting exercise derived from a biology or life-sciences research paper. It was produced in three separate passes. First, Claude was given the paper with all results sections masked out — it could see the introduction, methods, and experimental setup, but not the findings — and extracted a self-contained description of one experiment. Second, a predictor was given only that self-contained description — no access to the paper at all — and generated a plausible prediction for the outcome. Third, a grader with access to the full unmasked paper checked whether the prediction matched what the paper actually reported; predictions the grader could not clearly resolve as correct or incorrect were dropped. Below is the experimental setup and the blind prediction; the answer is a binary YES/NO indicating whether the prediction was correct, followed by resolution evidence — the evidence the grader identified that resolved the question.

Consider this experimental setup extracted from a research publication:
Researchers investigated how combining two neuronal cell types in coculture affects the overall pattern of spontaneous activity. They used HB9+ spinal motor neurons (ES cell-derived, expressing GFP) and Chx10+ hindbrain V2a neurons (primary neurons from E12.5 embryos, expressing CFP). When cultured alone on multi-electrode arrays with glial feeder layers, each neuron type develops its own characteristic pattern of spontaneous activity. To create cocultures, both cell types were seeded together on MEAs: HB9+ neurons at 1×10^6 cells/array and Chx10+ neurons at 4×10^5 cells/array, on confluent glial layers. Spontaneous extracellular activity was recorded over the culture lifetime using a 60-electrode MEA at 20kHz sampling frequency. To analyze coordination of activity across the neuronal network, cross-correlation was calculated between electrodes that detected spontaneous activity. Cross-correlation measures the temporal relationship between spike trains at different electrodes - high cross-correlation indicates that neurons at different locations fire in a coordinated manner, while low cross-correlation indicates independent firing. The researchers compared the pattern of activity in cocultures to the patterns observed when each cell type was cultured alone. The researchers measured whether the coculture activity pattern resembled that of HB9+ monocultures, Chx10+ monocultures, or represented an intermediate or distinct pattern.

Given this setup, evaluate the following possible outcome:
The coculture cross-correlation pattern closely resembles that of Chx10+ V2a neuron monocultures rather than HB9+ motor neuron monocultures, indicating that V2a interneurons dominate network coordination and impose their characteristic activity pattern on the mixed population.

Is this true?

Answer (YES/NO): YES